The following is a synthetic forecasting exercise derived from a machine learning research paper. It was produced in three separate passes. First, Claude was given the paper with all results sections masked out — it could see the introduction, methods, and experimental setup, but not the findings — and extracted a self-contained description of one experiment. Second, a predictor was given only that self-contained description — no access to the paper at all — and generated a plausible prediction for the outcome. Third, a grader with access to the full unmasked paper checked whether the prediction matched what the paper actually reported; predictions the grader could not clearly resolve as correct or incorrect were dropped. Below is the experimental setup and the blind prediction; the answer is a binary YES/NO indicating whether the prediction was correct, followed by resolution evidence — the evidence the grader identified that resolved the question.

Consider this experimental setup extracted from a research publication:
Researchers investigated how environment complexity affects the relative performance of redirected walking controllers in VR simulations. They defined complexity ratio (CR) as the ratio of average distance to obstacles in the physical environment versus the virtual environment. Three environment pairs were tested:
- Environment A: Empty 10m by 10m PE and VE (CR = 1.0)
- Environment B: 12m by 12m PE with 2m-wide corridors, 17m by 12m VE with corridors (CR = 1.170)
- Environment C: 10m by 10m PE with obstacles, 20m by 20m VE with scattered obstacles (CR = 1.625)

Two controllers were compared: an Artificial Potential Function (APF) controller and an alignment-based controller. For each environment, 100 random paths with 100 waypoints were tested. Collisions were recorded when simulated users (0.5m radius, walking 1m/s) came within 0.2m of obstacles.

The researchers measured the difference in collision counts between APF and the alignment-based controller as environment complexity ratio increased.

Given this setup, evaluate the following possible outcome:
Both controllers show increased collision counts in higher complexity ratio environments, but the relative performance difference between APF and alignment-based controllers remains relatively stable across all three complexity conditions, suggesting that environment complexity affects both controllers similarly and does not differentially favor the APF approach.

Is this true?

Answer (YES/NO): NO